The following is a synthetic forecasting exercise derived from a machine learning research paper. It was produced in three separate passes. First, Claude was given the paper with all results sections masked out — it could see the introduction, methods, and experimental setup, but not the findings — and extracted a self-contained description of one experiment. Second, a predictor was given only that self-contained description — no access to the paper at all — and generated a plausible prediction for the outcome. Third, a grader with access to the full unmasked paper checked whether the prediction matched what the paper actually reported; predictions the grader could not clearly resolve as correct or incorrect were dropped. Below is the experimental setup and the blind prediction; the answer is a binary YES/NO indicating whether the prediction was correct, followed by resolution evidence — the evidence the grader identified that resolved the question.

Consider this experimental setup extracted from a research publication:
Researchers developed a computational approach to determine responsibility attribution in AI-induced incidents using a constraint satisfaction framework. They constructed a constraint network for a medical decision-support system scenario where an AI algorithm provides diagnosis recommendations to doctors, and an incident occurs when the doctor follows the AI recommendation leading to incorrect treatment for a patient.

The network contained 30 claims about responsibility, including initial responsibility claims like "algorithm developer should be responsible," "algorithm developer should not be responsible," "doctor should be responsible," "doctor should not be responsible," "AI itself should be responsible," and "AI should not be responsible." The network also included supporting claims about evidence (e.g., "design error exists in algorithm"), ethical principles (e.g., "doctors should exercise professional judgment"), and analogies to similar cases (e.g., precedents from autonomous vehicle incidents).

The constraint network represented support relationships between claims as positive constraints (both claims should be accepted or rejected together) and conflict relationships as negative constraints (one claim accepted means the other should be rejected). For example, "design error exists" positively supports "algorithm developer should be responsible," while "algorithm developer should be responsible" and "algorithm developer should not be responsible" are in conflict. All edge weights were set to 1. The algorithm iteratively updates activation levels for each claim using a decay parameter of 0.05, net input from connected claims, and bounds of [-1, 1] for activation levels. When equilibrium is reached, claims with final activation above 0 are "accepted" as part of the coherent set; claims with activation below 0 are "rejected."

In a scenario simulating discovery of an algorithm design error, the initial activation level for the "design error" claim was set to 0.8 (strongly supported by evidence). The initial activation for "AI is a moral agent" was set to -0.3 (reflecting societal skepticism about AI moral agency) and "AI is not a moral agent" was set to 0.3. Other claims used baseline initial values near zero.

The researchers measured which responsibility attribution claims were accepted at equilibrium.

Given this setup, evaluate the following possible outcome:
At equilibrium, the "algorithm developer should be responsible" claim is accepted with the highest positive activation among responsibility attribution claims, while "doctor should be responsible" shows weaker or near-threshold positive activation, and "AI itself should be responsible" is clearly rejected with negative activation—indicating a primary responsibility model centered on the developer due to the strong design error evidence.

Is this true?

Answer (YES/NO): NO